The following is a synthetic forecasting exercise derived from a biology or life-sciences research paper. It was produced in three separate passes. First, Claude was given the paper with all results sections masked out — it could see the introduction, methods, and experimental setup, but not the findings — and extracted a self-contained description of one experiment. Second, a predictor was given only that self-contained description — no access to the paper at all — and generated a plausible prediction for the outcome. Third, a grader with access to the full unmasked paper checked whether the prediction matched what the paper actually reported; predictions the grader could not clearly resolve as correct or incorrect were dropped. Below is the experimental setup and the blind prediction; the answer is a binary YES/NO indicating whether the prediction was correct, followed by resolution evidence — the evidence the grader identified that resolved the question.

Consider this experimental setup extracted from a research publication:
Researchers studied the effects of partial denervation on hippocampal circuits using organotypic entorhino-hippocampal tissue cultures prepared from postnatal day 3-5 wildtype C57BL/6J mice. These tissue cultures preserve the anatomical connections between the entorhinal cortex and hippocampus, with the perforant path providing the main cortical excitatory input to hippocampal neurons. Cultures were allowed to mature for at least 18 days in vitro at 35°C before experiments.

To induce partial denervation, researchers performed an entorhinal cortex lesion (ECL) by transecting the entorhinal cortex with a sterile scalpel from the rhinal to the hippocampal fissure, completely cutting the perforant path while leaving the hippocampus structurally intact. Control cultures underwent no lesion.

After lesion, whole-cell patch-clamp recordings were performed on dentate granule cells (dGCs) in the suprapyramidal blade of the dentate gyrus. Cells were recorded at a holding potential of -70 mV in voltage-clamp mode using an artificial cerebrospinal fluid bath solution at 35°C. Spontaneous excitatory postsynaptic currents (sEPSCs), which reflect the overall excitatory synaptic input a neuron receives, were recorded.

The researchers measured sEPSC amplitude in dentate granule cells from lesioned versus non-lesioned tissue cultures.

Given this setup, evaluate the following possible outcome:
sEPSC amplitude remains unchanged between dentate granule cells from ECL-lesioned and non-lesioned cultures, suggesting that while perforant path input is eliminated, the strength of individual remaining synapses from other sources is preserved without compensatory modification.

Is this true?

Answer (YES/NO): NO